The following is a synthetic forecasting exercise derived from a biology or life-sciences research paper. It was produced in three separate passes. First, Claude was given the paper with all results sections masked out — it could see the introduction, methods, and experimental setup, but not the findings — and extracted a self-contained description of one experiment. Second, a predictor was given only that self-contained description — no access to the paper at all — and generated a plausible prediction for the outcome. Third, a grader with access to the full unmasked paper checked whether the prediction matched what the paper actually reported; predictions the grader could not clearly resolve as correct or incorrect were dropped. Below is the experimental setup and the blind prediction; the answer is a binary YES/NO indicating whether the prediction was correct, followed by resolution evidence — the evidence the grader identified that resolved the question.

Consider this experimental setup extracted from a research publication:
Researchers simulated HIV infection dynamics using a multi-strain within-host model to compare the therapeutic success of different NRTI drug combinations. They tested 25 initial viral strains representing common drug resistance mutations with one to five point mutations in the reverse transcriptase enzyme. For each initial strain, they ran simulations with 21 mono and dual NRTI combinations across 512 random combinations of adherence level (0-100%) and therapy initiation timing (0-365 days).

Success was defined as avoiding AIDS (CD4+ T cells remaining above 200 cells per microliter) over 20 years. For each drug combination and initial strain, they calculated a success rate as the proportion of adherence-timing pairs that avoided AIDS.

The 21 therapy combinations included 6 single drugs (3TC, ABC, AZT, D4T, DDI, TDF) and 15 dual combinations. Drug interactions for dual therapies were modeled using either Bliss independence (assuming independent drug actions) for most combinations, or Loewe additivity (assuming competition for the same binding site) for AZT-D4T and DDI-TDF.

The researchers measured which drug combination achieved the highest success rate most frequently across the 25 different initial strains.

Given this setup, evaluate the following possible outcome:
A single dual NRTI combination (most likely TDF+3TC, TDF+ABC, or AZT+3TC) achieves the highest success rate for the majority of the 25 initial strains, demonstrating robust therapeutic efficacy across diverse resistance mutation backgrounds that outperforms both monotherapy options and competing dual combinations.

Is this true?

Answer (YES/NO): NO